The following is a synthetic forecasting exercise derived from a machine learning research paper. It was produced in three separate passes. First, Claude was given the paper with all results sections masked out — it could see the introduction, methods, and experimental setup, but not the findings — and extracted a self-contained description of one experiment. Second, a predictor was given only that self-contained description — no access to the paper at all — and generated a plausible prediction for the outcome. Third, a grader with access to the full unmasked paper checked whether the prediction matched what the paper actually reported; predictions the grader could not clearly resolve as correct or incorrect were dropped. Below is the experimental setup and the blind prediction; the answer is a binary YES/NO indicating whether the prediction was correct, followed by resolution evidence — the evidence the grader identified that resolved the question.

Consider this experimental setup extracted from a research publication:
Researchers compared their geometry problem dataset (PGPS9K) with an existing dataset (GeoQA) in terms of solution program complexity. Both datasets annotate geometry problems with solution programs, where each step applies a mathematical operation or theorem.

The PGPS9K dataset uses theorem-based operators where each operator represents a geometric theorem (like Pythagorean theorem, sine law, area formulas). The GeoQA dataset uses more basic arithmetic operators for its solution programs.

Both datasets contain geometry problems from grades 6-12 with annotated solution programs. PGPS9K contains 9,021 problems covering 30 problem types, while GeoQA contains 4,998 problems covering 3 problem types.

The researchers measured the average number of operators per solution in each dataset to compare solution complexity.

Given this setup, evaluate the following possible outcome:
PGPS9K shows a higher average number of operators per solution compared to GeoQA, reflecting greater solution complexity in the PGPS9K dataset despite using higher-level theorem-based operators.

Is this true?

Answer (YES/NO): YES